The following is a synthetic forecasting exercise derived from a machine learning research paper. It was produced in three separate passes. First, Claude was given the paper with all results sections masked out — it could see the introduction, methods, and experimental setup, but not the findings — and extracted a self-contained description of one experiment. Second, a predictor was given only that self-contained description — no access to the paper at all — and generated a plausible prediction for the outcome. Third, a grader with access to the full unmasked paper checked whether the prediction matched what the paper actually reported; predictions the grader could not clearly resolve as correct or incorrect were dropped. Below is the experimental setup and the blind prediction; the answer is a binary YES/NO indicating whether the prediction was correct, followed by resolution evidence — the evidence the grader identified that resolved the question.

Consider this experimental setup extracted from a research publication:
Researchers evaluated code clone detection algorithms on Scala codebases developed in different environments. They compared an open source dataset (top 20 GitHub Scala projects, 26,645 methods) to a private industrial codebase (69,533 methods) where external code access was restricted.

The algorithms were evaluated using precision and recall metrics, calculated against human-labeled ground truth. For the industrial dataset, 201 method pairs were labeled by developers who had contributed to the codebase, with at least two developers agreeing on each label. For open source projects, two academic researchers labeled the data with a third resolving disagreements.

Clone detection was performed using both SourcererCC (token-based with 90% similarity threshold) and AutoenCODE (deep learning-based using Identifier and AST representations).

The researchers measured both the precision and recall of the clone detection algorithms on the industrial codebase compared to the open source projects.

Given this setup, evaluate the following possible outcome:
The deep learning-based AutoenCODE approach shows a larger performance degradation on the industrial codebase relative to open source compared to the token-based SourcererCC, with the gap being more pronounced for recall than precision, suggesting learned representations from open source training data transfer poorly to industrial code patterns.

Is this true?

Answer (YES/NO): NO